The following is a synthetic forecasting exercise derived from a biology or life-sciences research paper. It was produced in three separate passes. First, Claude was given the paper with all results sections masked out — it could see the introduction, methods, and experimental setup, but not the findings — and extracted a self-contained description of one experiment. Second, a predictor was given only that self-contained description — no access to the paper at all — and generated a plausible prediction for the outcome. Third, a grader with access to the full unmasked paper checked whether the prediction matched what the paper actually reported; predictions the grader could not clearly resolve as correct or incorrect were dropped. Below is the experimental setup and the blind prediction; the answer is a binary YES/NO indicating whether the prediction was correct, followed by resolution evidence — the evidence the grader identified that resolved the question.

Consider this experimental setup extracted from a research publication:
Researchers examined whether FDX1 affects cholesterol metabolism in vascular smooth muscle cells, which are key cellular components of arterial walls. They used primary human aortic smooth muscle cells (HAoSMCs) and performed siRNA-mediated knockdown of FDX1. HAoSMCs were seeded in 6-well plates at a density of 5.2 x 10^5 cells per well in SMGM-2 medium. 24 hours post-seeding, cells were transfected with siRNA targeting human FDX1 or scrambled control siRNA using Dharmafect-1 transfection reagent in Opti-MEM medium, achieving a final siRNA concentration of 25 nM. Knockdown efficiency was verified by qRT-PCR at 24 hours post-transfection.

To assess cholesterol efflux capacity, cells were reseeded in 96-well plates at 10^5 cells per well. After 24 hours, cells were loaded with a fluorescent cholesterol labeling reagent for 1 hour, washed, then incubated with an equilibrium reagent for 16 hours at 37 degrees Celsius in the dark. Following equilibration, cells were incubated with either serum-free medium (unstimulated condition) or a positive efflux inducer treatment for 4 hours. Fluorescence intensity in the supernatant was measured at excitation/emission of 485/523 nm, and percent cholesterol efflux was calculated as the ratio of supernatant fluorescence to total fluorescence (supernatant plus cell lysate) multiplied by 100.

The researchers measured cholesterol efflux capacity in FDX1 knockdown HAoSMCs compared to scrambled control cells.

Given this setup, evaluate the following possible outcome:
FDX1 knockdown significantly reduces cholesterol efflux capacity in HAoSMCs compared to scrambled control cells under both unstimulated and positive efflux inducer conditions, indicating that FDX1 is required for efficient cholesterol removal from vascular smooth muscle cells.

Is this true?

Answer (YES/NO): NO